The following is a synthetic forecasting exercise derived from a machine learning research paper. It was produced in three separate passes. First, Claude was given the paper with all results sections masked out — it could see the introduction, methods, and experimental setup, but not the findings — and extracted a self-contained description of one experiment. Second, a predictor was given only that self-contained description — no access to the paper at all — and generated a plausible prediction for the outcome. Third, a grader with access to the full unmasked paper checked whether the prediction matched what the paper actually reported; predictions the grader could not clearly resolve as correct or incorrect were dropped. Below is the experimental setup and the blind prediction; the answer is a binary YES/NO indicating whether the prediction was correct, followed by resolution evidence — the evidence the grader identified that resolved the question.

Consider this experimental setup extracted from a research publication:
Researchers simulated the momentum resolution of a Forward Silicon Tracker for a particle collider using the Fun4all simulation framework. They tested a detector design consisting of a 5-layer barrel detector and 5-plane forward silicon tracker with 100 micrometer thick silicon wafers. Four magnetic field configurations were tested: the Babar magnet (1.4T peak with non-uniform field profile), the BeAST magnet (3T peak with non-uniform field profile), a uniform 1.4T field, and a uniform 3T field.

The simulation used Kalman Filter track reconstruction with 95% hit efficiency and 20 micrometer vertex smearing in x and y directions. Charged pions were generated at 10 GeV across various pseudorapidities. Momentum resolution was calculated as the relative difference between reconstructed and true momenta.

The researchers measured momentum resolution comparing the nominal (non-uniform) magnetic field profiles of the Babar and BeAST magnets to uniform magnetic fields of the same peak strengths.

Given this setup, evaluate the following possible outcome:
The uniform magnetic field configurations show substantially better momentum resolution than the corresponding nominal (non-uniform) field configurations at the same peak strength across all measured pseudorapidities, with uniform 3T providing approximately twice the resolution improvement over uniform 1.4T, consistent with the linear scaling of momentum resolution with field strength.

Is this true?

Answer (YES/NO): NO